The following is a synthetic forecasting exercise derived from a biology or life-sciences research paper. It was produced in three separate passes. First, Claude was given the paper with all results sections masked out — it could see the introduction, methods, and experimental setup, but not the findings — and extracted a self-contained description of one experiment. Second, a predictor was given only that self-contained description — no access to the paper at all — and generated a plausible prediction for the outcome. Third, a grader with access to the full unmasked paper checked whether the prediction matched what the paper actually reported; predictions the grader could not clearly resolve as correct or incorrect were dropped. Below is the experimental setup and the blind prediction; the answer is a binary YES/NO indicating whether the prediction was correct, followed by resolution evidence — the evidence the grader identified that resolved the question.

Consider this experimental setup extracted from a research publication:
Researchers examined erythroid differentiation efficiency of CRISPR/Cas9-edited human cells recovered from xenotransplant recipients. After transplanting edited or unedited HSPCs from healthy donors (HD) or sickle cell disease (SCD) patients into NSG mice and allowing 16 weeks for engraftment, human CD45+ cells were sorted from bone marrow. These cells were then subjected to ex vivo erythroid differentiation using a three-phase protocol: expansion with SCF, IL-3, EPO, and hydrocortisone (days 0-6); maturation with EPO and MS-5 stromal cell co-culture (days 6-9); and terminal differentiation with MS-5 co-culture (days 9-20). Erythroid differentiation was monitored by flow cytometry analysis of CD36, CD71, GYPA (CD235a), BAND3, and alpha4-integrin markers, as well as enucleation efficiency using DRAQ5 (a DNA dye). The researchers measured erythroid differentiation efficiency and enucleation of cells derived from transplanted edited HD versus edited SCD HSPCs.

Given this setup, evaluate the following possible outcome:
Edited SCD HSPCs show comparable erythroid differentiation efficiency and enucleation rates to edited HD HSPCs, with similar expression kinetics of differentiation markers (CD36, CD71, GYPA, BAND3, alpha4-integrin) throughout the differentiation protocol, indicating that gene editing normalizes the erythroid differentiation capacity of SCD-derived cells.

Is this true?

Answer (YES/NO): NO